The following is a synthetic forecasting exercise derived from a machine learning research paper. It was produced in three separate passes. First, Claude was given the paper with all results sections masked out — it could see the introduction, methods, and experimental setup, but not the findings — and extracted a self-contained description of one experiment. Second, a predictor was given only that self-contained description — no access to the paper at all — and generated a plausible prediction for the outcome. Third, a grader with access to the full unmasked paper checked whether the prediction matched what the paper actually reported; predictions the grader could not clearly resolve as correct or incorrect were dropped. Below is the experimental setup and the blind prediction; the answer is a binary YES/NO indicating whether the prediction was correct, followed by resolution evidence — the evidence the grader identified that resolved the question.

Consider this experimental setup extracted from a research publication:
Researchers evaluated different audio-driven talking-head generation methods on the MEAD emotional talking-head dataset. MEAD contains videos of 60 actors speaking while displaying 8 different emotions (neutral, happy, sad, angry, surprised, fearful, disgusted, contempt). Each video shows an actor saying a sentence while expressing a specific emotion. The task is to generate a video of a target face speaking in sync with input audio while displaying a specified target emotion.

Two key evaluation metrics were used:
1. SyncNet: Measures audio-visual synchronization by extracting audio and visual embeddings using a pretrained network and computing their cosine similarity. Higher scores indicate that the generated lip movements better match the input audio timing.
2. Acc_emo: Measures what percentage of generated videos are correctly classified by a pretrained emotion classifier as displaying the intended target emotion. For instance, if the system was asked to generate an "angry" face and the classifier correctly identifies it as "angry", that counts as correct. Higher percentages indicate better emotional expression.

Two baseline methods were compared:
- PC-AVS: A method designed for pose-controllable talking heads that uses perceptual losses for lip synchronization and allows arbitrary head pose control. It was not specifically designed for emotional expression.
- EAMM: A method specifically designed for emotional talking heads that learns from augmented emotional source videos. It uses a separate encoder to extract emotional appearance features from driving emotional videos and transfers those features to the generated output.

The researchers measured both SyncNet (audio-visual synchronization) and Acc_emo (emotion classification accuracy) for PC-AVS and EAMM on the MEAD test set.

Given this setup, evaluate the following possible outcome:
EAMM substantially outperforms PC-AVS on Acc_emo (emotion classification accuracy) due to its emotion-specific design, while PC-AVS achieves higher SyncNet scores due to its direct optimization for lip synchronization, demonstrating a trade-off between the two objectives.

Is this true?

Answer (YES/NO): YES